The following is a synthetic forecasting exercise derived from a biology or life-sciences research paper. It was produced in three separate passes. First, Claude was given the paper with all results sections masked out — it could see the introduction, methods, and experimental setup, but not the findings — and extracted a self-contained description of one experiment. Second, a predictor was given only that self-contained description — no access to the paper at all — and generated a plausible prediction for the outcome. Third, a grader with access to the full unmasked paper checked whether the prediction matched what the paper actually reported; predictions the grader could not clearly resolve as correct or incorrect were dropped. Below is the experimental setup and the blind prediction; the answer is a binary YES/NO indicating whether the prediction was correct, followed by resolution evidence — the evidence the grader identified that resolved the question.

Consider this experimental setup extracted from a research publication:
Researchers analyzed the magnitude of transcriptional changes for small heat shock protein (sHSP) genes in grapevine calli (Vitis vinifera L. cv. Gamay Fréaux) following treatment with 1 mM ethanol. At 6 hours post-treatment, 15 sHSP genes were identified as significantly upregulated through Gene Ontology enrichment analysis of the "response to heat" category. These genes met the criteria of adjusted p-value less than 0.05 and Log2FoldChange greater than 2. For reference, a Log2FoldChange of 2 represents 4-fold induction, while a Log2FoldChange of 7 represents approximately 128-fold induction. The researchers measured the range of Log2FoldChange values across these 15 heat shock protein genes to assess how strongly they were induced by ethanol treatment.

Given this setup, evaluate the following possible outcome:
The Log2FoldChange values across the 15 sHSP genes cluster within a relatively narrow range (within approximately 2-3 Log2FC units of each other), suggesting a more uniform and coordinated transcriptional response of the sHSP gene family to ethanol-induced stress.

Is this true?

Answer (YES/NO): NO